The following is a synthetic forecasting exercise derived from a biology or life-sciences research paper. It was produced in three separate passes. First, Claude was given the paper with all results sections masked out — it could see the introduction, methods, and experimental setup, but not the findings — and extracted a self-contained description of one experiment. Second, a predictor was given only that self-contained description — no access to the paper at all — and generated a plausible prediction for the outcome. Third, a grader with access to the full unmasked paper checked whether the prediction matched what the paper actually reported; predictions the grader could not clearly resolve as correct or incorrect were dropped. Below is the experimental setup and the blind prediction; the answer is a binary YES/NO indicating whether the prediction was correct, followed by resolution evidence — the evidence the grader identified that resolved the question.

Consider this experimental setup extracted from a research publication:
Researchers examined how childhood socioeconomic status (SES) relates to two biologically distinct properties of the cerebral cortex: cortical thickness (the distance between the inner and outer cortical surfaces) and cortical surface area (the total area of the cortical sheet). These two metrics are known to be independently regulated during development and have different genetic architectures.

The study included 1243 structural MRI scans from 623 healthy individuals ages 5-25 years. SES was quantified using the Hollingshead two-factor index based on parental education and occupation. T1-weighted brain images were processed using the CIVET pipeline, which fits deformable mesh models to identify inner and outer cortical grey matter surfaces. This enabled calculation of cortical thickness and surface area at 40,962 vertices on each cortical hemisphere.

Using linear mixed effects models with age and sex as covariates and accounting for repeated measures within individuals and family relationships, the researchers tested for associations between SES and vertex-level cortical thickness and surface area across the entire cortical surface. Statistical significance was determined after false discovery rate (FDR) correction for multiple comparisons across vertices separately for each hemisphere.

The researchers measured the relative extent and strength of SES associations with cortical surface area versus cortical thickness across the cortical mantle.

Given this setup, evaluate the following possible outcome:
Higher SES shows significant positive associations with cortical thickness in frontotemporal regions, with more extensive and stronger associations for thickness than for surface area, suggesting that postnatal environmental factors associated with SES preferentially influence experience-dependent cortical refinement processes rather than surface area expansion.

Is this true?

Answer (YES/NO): NO